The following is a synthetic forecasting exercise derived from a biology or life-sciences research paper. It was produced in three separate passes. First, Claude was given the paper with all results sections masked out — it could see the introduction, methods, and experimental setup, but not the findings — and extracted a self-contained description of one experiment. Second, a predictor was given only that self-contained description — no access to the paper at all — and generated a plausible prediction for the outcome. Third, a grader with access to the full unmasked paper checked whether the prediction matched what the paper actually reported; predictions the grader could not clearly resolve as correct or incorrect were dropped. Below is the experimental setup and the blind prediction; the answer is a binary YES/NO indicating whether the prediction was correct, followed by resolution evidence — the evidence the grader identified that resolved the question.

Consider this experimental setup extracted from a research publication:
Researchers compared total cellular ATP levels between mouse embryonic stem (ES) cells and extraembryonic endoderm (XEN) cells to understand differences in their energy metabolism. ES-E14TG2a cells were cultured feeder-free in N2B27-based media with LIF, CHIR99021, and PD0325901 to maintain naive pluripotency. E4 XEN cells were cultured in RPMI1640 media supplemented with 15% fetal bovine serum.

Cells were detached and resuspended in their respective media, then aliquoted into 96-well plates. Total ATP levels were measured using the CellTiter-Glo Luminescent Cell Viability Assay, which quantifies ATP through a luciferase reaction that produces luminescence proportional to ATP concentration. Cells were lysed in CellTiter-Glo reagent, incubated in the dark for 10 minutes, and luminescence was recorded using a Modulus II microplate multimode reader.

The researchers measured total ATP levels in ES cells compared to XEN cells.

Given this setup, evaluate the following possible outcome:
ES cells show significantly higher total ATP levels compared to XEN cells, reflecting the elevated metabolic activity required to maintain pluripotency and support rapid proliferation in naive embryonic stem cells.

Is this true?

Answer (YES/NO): NO